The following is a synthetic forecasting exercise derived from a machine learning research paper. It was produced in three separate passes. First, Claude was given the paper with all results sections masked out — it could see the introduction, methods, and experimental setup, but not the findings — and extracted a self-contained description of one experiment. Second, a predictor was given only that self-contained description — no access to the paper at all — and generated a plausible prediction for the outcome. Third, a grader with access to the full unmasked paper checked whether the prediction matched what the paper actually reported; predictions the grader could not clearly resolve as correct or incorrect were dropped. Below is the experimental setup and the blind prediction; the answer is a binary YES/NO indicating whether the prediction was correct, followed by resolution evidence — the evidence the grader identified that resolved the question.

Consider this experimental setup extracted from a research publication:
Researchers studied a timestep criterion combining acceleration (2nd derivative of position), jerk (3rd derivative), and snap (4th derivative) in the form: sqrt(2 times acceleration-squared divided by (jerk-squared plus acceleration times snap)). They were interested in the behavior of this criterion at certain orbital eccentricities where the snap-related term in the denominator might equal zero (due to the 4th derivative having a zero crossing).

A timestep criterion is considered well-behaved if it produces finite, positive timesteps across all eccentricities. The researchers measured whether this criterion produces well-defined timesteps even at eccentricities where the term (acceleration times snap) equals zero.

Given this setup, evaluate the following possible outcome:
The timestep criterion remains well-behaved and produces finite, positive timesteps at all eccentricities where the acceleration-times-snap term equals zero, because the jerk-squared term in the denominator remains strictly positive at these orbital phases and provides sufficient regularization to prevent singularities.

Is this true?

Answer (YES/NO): YES